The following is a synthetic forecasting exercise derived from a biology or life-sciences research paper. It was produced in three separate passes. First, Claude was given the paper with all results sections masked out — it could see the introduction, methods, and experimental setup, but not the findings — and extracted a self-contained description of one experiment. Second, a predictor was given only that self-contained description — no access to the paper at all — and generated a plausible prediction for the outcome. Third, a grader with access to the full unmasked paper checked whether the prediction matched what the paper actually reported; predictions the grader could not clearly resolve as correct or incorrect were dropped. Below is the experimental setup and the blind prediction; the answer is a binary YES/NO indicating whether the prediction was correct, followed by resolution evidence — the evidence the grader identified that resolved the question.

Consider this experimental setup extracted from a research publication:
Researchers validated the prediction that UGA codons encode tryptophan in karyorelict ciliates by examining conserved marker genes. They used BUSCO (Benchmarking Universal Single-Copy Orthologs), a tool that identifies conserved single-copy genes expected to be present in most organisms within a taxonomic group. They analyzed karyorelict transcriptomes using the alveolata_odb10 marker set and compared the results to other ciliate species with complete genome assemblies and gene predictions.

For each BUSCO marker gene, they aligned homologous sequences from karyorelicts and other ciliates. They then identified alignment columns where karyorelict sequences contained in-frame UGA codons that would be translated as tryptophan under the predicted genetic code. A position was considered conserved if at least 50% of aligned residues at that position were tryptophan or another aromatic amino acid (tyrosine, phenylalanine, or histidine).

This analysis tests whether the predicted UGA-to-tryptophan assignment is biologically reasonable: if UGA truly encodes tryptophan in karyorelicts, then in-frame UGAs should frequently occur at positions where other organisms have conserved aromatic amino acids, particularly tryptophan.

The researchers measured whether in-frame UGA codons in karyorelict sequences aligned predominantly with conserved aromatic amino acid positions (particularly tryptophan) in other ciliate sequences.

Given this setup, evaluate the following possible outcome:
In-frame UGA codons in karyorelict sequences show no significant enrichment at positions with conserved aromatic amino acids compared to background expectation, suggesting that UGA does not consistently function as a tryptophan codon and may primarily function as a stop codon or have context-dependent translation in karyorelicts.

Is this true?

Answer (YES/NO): NO